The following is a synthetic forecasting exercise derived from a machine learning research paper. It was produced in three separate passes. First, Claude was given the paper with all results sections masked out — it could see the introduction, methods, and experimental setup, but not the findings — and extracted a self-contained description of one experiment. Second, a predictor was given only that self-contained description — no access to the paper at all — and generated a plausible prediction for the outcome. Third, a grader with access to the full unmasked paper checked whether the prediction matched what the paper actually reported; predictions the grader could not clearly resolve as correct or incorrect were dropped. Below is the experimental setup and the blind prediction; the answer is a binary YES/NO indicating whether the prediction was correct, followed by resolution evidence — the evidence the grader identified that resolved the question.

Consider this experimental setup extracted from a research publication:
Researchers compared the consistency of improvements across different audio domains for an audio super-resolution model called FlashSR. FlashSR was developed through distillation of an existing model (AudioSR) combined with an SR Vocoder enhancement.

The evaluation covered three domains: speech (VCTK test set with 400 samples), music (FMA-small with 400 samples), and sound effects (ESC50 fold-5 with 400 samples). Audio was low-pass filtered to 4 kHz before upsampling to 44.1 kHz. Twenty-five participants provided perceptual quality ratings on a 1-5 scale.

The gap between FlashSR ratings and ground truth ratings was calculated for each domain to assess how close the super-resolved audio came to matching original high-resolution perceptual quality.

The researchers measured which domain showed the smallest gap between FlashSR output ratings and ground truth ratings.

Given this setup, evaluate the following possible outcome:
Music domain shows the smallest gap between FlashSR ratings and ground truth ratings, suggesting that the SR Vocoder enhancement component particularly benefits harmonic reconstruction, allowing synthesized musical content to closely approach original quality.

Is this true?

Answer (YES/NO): YES